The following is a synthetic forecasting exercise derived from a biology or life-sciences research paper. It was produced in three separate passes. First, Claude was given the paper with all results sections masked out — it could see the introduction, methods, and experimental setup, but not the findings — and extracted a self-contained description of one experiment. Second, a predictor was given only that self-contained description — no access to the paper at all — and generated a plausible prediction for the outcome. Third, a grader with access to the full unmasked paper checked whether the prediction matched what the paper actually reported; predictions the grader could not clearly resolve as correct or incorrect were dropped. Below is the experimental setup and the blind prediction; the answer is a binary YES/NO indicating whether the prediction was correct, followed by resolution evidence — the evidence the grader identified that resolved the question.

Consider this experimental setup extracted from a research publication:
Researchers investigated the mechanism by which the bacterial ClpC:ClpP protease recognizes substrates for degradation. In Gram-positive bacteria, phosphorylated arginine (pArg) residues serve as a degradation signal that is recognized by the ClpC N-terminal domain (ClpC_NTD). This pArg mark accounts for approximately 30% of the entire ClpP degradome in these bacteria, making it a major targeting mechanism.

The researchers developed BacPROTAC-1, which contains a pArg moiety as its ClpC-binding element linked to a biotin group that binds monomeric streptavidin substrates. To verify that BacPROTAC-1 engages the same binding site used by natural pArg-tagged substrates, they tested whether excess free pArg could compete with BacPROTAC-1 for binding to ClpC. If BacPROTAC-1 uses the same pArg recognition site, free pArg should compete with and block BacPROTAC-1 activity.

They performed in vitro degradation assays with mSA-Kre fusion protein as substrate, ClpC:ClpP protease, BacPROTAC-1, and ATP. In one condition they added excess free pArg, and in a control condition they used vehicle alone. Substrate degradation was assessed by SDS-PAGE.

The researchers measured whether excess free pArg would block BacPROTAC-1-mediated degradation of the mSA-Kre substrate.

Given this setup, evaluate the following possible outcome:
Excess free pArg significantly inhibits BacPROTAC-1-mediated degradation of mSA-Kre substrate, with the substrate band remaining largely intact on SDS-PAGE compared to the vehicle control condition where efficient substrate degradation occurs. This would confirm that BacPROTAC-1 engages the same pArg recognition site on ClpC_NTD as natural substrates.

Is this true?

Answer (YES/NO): YES